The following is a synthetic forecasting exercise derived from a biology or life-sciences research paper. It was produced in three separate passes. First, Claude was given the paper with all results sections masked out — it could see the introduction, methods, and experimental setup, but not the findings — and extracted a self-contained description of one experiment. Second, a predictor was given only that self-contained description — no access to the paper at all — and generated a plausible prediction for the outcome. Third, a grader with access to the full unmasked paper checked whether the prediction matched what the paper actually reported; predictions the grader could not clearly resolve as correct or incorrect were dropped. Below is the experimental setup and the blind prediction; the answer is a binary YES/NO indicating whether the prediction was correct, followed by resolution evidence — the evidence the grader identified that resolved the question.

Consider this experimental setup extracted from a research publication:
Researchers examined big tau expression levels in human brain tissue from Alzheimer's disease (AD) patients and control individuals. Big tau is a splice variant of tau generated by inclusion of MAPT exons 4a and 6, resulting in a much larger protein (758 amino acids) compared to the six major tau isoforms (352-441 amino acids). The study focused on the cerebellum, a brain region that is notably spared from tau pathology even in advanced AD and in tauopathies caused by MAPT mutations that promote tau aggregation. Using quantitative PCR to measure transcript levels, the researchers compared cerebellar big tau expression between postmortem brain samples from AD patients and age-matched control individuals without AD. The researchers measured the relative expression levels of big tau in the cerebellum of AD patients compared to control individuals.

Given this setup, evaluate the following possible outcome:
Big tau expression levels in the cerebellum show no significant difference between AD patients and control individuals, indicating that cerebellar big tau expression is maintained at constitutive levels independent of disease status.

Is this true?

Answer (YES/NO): NO